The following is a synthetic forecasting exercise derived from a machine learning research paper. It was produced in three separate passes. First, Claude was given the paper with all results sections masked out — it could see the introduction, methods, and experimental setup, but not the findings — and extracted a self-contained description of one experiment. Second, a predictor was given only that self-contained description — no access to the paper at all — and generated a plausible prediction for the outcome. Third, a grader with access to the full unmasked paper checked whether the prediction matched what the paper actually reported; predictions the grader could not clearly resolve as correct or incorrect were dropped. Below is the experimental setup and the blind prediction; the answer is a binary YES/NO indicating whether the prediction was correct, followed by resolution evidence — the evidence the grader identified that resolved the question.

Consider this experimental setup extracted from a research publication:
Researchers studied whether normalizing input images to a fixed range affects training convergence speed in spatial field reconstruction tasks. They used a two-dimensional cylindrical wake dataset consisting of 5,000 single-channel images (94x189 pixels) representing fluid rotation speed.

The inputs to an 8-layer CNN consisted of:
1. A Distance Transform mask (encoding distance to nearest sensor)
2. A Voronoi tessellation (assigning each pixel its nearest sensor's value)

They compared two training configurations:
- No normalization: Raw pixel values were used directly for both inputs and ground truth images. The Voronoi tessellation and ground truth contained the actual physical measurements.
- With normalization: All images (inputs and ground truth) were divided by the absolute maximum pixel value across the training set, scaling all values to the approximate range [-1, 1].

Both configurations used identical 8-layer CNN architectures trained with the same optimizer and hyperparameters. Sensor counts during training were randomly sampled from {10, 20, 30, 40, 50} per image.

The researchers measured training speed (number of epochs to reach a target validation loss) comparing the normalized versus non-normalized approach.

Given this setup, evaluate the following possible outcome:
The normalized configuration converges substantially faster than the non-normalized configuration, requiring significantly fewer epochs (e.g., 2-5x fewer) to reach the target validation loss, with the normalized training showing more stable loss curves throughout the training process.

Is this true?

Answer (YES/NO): YES